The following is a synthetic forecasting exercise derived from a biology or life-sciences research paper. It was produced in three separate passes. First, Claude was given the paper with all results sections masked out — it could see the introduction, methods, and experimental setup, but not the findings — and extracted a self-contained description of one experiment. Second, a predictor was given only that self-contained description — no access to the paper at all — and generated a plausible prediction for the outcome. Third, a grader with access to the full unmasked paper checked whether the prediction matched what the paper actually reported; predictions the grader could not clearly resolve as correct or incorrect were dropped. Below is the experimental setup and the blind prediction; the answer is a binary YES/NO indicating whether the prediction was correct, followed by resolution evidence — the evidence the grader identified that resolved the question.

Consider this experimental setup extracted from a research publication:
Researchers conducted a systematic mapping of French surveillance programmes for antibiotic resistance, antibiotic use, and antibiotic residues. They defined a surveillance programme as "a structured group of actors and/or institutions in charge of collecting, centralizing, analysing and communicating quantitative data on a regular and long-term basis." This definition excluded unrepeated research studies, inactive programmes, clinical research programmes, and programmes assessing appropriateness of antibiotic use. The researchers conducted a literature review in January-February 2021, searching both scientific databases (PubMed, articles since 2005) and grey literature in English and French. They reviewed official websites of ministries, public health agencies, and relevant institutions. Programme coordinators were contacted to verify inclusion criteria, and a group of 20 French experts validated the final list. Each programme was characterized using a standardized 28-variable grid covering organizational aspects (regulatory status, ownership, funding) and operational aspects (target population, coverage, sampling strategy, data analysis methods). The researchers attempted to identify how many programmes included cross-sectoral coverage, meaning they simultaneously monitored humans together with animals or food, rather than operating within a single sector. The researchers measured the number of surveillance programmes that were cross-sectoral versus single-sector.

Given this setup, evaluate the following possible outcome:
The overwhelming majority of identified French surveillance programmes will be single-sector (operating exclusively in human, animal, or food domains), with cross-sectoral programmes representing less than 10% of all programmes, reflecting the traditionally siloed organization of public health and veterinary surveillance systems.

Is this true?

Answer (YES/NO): YES